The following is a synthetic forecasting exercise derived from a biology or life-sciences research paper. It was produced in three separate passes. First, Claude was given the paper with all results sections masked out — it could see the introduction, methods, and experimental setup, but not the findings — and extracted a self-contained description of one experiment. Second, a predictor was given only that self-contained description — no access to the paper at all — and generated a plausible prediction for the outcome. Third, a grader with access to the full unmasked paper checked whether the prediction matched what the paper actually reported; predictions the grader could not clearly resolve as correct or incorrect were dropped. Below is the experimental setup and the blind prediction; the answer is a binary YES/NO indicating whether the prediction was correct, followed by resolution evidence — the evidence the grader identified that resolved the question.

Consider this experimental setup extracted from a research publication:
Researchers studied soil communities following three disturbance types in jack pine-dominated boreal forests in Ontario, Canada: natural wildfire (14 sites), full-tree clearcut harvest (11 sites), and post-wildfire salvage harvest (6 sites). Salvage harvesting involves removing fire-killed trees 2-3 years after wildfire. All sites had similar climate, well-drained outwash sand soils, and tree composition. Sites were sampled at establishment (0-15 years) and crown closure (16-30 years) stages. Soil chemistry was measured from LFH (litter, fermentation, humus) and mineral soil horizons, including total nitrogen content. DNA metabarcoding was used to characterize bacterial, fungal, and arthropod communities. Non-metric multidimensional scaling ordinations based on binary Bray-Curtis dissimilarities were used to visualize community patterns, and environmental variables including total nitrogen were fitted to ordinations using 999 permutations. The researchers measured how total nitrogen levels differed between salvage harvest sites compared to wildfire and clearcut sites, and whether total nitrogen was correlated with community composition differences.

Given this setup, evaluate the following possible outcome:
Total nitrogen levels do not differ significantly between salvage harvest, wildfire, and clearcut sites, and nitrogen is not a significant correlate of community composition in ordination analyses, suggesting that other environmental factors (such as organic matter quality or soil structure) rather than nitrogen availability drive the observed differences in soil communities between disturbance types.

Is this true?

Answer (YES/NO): NO